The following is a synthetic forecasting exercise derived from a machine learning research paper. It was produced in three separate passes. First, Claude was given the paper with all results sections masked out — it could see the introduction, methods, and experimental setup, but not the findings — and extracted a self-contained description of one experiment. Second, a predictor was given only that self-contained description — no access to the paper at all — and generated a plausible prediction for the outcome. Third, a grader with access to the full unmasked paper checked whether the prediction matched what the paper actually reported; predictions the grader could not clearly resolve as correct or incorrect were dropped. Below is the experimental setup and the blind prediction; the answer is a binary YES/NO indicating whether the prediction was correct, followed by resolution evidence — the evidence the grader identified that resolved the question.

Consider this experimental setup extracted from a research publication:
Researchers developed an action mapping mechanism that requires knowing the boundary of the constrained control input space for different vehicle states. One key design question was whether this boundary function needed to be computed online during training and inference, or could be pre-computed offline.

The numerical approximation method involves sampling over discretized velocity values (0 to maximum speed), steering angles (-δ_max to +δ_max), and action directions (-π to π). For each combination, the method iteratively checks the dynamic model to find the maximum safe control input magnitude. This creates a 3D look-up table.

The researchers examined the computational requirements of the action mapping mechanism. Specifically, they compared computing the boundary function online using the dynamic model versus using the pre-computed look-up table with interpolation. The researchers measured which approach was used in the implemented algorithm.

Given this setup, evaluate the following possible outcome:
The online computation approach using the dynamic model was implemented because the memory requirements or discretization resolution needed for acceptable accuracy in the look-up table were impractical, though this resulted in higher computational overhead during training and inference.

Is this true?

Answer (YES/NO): NO